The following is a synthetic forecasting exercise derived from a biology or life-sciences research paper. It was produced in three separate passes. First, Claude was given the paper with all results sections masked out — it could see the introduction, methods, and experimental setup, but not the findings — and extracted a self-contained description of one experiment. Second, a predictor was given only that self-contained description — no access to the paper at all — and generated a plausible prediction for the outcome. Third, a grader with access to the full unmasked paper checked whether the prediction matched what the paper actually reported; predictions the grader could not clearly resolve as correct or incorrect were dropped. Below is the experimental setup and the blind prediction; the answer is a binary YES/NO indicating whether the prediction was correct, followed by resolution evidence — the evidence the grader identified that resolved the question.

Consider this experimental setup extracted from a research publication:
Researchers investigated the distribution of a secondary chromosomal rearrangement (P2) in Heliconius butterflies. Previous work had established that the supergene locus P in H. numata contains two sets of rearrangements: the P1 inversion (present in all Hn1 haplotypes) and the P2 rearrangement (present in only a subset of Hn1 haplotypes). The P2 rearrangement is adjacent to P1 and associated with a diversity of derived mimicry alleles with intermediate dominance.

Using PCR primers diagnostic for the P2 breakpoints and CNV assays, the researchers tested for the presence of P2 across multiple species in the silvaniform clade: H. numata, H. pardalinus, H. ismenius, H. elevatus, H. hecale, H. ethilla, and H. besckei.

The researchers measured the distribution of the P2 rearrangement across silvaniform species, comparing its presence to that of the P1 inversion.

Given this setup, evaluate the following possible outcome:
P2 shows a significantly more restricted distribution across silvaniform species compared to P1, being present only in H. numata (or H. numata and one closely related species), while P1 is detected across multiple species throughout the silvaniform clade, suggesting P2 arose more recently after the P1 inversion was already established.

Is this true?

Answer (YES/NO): NO